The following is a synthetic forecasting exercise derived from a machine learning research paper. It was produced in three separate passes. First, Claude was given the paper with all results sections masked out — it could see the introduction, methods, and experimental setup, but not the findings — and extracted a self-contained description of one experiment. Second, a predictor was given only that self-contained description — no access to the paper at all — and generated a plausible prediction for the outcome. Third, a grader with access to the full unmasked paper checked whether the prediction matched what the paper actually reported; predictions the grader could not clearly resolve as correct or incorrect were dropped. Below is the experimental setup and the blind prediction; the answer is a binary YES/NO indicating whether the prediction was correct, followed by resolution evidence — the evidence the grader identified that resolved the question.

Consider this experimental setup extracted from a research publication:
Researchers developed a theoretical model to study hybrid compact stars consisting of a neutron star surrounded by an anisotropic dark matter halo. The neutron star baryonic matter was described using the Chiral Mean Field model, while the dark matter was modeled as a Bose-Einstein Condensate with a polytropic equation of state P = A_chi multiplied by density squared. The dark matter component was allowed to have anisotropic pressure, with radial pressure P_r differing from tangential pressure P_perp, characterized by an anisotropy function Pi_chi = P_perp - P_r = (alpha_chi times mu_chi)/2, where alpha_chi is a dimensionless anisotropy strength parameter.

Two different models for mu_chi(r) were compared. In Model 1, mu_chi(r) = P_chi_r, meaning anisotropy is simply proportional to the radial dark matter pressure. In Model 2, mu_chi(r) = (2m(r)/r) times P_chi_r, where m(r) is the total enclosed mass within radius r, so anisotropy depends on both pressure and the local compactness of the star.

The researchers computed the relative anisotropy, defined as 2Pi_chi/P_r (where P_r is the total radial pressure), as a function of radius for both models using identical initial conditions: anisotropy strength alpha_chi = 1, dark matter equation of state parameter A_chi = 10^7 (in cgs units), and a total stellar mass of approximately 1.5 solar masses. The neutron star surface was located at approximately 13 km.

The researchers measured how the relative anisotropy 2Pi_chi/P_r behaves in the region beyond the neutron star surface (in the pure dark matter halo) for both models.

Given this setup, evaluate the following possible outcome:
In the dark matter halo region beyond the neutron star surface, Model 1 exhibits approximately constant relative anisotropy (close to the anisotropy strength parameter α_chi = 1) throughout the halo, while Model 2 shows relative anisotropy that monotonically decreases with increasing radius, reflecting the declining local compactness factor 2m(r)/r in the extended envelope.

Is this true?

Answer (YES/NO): YES